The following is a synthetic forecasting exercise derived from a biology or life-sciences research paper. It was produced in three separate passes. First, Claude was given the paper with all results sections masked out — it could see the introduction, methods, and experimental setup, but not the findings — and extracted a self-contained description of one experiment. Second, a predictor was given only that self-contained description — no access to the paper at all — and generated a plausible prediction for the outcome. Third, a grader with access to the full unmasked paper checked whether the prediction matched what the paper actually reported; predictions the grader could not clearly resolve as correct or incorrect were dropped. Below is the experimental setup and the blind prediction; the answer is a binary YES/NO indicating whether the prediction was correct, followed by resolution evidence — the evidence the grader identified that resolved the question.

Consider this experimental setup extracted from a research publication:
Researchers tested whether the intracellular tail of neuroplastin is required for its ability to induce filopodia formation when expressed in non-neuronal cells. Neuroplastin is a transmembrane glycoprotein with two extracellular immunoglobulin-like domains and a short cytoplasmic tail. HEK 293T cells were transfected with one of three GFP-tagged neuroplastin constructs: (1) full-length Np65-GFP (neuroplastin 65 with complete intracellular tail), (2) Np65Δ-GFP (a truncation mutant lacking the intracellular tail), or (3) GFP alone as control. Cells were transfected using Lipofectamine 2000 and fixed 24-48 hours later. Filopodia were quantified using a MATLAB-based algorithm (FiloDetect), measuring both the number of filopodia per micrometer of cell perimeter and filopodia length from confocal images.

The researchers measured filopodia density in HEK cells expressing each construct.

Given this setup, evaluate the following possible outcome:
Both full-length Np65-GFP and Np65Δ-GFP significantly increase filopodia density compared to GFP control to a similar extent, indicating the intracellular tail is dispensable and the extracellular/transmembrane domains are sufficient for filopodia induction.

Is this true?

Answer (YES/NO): NO